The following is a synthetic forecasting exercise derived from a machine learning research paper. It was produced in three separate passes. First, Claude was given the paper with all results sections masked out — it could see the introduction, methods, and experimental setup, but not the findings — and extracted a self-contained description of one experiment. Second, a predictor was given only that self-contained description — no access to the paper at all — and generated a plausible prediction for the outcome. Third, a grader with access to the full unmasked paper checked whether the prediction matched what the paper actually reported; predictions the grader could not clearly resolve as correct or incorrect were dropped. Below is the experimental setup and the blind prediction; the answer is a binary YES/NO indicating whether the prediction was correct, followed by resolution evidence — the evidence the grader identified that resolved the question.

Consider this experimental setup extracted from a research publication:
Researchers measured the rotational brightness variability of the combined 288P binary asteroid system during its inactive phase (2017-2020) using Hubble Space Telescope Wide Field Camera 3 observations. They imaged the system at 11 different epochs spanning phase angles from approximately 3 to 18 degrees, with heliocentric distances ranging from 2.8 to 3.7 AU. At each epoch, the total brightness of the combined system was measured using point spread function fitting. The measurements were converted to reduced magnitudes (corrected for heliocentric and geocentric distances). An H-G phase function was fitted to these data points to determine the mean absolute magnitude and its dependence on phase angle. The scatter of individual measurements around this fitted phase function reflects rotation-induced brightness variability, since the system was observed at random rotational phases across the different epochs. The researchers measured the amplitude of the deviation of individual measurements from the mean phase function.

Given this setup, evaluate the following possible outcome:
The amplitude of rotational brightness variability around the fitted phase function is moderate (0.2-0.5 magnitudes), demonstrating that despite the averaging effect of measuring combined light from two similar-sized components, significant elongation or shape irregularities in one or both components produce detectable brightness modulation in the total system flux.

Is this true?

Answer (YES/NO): YES